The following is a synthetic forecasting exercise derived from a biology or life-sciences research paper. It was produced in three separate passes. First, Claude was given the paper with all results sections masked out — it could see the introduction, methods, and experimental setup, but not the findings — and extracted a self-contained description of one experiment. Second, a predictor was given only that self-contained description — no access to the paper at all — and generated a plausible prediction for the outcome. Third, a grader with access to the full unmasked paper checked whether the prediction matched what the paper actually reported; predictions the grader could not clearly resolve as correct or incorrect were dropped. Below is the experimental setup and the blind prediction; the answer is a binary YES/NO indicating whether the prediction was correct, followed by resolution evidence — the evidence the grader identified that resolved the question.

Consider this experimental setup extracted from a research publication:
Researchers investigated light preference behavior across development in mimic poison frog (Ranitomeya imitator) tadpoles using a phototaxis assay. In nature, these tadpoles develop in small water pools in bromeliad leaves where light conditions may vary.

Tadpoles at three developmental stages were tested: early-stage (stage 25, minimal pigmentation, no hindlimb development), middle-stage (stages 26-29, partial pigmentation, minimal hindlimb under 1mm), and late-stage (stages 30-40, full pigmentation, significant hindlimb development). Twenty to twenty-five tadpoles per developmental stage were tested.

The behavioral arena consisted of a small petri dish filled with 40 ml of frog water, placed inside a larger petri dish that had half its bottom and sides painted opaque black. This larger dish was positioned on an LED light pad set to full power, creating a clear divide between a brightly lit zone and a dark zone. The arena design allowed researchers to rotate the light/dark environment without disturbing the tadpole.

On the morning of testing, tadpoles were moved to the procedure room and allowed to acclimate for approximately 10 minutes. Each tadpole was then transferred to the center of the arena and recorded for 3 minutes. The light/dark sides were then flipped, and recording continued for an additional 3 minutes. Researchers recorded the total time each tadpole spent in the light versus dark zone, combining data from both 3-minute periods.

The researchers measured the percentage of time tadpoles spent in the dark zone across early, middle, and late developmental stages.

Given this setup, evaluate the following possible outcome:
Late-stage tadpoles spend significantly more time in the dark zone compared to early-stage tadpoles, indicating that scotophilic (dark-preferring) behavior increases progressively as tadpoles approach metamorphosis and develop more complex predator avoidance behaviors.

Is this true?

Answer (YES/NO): YES